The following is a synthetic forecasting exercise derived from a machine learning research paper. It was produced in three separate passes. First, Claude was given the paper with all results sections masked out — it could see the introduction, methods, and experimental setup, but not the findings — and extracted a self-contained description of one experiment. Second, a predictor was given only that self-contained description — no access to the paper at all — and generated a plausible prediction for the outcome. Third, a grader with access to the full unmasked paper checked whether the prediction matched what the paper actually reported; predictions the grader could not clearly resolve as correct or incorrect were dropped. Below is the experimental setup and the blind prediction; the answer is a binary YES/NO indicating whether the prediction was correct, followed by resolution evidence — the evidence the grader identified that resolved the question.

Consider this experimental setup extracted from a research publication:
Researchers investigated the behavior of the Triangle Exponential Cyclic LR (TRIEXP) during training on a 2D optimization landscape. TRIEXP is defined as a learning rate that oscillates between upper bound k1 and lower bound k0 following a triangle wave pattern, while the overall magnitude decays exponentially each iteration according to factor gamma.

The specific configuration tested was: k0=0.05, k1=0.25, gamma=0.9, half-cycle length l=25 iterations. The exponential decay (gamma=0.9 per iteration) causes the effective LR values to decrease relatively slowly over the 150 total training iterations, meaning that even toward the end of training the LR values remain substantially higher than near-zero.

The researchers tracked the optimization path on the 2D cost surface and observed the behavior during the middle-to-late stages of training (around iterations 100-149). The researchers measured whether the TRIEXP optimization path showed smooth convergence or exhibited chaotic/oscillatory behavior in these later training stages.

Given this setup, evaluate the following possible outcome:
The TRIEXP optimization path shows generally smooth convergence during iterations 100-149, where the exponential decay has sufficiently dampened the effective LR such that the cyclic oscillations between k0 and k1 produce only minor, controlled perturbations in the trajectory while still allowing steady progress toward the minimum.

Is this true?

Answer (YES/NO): NO